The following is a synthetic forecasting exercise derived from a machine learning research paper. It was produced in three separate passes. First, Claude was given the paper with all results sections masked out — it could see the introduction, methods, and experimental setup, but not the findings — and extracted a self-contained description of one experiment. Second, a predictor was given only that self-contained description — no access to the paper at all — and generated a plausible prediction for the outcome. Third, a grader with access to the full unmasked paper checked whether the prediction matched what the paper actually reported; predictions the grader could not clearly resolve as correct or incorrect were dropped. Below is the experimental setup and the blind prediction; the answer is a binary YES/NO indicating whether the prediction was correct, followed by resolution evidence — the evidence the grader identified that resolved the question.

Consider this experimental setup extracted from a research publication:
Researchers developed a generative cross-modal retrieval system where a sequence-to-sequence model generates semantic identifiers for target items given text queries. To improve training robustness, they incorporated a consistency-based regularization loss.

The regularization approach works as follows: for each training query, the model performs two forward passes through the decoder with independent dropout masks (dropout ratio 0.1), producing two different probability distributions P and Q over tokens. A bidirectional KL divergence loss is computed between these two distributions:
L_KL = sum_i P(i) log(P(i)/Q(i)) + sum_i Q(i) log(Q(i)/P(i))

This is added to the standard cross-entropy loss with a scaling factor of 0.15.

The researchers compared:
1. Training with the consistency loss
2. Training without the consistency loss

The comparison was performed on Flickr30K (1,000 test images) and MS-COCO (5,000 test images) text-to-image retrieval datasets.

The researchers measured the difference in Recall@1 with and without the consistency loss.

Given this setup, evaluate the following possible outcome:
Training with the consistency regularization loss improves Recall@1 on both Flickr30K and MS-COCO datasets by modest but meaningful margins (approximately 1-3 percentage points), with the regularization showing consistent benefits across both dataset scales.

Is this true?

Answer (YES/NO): NO